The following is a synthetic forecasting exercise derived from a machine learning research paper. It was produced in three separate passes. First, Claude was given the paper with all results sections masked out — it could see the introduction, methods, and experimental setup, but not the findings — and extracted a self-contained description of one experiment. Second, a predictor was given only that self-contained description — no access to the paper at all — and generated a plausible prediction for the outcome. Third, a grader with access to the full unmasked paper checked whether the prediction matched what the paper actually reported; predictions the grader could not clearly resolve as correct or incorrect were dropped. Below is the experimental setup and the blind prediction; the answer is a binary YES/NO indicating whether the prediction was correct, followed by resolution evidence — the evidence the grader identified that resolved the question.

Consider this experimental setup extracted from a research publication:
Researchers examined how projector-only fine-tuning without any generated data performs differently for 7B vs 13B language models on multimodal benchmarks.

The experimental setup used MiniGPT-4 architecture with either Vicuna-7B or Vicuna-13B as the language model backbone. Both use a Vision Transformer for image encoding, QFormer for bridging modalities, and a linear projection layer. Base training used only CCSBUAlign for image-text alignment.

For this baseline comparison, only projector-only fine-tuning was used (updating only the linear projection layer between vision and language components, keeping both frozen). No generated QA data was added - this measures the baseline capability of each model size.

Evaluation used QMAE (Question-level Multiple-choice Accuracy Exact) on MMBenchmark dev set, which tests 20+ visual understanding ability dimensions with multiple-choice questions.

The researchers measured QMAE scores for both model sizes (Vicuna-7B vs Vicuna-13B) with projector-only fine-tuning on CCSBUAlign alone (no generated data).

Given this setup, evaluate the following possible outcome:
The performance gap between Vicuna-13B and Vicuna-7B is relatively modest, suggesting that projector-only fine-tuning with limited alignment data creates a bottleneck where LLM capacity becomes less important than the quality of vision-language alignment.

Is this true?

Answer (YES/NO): NO